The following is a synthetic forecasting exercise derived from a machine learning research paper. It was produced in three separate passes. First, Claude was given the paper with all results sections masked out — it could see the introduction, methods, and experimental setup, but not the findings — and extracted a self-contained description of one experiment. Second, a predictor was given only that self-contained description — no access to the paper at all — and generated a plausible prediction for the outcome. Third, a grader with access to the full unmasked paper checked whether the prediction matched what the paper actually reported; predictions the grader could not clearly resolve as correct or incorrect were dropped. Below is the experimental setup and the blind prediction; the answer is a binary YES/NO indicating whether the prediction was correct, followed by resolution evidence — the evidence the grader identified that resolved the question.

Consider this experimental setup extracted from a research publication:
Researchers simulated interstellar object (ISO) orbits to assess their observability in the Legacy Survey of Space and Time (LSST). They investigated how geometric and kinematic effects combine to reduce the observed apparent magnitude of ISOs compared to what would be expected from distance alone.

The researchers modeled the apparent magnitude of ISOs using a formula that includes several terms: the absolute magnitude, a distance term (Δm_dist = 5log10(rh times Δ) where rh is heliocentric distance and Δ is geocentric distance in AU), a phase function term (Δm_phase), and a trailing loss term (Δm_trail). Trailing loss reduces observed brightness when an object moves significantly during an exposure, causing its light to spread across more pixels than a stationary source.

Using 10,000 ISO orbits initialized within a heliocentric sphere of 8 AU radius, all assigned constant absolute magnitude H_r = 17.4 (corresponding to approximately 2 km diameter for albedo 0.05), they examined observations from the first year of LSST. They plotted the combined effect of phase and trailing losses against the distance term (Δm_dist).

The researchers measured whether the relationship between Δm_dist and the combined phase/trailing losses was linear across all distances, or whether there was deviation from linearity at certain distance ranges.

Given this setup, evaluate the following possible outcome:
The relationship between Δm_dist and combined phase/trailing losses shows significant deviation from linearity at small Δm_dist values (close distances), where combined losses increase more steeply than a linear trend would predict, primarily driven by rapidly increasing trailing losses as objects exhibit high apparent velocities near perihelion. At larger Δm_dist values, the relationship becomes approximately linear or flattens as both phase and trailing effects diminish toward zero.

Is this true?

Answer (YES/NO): YES